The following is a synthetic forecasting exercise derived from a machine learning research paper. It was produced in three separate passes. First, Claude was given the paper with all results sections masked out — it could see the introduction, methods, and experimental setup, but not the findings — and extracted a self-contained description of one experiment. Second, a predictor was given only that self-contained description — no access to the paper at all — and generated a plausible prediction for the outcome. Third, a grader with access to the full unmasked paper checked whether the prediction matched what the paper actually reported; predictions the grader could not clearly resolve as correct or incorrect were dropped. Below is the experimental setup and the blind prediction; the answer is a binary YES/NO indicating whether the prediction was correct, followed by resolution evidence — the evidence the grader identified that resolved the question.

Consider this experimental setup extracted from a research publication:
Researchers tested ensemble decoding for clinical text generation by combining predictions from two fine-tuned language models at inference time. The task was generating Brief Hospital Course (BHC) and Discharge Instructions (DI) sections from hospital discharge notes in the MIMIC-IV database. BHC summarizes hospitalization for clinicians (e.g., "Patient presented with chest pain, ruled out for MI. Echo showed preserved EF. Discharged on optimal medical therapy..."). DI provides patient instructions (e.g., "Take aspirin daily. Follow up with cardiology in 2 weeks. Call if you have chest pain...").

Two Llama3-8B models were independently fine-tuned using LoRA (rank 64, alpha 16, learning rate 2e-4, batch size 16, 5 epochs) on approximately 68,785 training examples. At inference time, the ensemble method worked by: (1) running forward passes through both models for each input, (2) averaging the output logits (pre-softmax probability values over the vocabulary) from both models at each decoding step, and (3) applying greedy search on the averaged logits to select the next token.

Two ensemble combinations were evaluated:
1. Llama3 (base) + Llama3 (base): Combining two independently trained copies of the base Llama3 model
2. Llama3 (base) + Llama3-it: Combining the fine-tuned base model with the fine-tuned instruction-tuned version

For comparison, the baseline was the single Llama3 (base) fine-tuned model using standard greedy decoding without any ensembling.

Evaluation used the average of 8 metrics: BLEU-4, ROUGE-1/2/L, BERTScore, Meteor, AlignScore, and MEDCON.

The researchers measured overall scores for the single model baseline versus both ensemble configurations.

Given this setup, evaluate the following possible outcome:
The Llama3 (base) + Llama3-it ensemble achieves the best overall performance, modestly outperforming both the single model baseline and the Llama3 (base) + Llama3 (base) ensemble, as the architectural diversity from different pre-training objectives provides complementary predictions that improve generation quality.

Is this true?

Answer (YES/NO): NO